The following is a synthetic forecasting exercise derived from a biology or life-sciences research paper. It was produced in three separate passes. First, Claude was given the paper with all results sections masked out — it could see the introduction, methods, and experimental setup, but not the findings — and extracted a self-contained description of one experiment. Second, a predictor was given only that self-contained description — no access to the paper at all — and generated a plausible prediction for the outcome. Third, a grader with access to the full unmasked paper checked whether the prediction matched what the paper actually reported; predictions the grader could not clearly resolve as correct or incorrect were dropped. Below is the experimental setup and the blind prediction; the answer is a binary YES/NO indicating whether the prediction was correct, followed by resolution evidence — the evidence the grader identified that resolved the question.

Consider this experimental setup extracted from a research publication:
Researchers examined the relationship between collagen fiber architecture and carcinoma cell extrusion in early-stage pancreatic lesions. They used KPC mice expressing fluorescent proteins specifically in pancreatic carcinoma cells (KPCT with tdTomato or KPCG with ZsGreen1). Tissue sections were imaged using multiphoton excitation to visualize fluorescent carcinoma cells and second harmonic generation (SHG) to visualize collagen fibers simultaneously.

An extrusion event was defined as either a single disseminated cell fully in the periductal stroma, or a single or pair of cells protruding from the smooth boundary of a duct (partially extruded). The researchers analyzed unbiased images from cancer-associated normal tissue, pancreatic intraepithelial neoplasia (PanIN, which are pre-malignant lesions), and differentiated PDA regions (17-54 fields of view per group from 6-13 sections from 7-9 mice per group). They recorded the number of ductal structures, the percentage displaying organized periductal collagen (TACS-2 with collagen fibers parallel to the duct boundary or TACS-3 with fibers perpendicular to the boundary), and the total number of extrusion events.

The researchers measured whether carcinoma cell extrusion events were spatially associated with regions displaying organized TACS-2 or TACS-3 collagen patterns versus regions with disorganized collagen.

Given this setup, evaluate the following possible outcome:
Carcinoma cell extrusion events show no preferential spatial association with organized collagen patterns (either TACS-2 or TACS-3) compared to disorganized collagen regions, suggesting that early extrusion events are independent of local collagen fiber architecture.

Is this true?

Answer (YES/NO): NO